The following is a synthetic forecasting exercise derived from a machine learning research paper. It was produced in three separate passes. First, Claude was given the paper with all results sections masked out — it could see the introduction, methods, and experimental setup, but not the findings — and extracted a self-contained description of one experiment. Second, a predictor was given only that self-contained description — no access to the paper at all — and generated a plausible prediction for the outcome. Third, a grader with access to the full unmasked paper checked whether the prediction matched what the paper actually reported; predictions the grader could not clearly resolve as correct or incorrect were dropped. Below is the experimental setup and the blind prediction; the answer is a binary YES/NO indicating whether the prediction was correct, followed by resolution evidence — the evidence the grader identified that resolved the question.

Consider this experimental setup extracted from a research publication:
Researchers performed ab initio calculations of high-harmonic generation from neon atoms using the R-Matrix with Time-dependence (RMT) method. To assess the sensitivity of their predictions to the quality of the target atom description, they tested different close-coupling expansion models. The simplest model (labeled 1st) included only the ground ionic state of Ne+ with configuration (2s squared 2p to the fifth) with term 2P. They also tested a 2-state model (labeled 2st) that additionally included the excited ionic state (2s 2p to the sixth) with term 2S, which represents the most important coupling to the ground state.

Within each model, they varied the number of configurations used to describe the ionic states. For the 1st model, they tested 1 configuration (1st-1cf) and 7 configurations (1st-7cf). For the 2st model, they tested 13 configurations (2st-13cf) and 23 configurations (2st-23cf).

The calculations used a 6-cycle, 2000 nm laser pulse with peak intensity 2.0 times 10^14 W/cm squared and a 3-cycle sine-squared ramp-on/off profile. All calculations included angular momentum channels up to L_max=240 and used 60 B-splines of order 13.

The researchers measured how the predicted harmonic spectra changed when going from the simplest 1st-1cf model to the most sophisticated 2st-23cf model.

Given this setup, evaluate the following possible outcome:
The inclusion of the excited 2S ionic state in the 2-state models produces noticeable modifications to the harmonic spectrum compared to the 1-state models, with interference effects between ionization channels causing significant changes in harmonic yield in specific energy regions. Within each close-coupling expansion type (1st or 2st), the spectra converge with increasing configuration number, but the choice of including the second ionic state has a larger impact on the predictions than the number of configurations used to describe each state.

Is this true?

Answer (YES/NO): NO